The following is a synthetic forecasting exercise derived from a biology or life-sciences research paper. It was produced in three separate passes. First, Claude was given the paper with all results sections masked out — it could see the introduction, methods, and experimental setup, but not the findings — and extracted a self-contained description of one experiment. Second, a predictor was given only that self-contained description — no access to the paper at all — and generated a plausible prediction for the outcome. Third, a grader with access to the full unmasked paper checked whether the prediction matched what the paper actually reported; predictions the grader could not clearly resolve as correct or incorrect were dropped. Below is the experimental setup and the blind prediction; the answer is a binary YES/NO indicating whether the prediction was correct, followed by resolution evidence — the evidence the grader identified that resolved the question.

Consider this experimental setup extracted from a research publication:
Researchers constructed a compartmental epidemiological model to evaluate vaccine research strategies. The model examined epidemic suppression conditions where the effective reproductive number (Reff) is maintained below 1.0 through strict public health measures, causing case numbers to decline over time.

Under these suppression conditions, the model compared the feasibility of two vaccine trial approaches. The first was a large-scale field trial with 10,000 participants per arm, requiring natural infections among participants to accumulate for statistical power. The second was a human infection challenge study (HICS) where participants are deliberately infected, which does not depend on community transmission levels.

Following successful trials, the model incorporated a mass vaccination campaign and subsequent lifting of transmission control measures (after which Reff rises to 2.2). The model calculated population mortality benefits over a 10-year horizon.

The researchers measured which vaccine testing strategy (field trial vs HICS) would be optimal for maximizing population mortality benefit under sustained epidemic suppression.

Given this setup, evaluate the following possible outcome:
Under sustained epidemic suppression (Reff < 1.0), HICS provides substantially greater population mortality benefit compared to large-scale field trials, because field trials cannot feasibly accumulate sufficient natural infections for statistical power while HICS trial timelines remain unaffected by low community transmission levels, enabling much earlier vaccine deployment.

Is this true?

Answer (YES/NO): YES